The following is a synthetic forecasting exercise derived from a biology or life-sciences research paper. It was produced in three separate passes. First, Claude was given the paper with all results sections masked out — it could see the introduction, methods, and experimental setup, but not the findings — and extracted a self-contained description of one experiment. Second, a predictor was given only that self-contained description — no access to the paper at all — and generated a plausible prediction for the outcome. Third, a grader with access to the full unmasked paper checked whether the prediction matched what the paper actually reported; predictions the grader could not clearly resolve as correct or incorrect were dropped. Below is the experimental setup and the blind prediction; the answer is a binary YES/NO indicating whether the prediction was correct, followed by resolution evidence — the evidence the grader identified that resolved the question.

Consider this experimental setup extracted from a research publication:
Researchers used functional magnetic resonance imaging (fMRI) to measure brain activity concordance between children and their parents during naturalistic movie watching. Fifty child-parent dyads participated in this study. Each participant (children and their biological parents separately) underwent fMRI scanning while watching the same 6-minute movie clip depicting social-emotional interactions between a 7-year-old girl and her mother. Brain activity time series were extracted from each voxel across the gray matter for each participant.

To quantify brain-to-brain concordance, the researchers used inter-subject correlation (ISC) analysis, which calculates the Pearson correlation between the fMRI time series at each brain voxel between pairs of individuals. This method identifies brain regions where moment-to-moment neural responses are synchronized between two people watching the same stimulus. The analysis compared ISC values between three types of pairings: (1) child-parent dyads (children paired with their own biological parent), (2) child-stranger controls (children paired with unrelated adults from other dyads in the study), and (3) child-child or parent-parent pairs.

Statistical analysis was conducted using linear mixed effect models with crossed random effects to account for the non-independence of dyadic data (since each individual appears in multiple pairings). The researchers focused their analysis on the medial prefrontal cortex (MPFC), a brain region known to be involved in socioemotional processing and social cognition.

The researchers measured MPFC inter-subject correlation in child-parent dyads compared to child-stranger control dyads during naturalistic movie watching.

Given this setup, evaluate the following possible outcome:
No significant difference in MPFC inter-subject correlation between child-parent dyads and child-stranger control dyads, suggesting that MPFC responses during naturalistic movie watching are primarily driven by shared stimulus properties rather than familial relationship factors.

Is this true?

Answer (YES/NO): NO